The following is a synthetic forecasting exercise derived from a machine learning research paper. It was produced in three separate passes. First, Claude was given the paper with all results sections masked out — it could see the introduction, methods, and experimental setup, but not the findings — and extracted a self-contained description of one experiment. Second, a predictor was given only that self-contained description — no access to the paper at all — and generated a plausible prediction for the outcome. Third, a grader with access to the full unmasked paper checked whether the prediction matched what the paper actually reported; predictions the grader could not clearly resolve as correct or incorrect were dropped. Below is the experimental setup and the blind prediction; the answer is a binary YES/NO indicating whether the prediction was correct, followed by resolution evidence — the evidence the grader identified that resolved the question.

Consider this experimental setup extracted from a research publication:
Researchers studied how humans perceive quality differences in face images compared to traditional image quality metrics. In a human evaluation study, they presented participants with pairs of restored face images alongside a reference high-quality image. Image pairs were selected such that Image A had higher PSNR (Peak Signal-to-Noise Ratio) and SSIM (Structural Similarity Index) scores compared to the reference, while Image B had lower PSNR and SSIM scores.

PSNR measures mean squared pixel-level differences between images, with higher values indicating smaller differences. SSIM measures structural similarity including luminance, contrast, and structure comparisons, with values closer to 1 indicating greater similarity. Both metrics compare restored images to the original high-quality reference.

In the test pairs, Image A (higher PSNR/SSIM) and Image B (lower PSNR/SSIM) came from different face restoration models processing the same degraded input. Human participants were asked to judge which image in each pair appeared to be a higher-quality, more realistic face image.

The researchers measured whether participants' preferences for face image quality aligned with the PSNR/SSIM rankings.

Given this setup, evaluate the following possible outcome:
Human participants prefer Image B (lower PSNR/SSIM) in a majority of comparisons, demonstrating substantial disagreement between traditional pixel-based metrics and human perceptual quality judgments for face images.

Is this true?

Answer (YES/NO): YES